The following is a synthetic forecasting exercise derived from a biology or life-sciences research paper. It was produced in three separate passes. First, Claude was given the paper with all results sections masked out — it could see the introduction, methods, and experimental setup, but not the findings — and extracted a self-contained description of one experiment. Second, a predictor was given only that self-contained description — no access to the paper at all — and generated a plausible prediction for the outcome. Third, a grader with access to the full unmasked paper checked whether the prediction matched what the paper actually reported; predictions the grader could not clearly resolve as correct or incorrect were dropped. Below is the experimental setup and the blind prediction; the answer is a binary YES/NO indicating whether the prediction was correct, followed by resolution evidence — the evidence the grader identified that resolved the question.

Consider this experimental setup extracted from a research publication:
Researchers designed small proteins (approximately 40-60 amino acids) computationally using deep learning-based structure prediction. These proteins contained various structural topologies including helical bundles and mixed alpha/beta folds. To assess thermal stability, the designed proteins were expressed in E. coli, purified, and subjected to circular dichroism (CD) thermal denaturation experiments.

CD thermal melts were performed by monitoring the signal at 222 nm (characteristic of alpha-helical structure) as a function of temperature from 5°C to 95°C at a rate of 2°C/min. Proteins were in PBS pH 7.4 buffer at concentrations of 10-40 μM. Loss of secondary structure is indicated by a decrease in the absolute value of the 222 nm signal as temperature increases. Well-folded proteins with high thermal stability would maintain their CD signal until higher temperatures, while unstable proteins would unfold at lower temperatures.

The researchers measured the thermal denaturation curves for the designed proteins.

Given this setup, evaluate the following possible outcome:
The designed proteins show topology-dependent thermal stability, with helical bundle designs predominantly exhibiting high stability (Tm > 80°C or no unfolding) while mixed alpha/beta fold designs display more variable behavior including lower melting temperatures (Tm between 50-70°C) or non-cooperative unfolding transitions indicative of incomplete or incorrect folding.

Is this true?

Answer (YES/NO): NO